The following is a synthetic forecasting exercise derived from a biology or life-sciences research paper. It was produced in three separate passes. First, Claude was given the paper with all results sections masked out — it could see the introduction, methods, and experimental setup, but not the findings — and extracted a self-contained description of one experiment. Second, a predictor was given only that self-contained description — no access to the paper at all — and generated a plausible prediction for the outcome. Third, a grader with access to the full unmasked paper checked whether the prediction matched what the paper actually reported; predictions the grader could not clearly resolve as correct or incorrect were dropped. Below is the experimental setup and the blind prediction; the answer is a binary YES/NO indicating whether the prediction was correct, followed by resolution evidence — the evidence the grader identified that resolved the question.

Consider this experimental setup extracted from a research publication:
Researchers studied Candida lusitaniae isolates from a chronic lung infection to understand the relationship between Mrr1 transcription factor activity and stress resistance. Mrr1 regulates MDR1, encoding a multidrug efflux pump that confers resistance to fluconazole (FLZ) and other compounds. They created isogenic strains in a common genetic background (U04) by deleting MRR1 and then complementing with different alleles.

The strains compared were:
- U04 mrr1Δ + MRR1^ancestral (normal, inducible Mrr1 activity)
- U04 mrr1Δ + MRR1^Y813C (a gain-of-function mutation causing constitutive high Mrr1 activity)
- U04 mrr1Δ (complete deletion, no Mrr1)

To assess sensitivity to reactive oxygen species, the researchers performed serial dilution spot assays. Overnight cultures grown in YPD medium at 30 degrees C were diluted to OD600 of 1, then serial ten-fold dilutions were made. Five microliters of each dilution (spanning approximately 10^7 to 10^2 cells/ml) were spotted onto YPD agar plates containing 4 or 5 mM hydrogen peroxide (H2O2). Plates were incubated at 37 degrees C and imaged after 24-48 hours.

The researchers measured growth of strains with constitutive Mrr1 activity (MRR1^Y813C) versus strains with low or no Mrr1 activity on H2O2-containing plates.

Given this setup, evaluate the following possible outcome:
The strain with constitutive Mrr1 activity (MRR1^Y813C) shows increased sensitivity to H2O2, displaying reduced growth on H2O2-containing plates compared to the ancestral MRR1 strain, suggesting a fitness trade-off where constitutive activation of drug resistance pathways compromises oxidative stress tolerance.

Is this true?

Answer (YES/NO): YES